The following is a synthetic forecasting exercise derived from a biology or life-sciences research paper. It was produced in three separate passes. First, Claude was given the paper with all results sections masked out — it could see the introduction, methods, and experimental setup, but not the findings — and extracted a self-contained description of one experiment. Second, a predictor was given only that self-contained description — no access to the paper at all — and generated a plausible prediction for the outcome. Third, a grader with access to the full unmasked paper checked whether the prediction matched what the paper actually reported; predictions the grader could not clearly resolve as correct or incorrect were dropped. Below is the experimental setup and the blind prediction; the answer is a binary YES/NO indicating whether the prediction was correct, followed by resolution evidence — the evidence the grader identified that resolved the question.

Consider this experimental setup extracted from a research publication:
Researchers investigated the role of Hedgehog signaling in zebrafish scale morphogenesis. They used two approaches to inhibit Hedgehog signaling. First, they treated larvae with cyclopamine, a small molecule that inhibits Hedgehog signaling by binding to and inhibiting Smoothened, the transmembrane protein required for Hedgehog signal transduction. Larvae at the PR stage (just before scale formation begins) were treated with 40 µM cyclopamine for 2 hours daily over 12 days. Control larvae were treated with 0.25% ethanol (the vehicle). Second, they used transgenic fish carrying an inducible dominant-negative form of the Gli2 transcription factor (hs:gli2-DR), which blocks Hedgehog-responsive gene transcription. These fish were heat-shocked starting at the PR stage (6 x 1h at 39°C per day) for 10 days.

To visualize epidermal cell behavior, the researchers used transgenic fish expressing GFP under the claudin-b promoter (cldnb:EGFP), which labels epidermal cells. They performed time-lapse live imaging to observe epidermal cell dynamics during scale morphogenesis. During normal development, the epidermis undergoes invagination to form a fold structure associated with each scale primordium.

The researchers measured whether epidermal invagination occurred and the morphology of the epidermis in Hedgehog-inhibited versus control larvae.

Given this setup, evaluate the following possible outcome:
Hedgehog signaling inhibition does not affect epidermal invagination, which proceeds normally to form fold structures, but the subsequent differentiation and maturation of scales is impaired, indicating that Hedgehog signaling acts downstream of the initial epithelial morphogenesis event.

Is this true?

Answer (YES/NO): NO